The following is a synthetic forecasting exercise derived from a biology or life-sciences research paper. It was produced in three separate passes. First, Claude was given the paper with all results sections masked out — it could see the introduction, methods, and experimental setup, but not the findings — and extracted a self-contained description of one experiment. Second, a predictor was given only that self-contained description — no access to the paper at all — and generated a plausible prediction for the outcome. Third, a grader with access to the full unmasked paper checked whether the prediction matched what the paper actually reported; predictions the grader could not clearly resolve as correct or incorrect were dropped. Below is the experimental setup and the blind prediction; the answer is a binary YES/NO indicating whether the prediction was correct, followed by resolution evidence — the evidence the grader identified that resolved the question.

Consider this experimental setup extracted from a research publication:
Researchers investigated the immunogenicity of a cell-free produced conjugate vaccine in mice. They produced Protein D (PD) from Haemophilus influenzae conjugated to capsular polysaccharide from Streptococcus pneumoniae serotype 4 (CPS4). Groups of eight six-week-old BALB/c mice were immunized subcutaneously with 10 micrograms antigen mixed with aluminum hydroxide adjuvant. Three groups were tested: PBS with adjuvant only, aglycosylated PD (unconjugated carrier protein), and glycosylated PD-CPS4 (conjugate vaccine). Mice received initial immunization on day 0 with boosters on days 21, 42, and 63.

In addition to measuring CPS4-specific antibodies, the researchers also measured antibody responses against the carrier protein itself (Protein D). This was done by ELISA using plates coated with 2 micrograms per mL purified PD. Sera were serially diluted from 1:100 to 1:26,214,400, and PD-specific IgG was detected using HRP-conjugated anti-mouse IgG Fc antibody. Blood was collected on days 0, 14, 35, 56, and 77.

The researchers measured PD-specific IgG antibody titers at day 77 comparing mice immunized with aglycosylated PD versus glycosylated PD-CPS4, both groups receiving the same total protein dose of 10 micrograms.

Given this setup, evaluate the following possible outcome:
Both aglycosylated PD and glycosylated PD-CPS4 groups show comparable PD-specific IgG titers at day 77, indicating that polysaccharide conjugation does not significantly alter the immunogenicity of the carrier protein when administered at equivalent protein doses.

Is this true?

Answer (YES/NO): YES